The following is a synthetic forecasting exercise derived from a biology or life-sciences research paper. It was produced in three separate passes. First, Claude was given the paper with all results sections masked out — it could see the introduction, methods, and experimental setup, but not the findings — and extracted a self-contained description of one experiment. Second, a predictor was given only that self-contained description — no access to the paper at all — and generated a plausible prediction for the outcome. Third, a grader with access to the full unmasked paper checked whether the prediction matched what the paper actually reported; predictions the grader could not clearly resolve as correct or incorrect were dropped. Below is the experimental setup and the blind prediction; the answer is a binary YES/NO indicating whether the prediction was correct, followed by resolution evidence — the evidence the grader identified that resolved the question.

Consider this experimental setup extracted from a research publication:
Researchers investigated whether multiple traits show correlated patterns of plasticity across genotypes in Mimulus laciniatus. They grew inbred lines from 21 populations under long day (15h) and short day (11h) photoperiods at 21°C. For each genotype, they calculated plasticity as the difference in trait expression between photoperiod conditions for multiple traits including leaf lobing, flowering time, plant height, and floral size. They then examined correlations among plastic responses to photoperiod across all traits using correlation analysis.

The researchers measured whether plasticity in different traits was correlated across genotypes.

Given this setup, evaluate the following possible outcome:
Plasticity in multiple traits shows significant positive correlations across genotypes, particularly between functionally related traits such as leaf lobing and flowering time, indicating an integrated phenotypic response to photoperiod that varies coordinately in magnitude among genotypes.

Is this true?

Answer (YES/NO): NO